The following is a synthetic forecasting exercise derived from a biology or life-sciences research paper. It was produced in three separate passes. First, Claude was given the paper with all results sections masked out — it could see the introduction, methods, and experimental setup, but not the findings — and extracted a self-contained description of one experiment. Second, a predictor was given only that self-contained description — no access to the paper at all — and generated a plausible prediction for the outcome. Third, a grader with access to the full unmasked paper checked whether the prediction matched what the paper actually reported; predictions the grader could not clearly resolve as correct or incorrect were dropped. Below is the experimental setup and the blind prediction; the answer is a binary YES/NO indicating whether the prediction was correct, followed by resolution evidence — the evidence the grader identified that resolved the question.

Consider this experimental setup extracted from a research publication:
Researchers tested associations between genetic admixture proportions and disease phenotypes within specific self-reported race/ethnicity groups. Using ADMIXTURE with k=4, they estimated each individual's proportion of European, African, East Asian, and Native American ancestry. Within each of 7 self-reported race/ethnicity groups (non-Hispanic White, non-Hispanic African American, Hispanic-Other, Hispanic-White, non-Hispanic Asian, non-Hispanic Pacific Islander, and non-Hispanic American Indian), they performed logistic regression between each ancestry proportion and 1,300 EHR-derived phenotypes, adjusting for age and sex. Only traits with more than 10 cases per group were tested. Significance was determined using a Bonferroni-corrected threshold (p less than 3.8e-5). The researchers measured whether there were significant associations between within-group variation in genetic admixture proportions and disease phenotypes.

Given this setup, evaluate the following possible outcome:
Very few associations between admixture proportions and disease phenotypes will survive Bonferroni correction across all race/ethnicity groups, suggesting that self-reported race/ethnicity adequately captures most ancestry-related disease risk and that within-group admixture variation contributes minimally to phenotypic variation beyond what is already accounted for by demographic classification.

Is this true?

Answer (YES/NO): NO